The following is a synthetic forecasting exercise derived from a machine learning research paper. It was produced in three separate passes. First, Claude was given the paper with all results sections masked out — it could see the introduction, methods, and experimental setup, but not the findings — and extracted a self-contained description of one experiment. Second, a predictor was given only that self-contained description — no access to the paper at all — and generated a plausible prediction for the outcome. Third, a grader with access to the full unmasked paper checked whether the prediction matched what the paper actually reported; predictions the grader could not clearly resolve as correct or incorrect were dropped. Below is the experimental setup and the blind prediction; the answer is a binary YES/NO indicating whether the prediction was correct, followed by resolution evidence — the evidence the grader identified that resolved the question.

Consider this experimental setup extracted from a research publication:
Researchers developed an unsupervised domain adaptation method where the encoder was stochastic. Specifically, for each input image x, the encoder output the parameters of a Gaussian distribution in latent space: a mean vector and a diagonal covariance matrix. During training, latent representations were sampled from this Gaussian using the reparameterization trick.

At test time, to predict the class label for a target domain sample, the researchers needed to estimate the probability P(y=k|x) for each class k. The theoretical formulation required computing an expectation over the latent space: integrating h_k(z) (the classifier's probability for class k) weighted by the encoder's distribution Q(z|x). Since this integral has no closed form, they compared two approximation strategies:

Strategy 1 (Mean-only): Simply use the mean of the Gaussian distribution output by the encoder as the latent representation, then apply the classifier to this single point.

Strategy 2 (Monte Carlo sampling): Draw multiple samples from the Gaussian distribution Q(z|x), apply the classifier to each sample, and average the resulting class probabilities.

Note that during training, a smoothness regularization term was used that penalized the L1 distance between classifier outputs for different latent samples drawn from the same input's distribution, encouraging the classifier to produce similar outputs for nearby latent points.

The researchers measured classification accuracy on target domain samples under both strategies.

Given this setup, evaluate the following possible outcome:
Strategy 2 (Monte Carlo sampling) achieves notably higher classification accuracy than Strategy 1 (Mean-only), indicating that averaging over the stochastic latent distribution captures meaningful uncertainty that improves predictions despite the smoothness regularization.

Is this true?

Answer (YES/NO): NO